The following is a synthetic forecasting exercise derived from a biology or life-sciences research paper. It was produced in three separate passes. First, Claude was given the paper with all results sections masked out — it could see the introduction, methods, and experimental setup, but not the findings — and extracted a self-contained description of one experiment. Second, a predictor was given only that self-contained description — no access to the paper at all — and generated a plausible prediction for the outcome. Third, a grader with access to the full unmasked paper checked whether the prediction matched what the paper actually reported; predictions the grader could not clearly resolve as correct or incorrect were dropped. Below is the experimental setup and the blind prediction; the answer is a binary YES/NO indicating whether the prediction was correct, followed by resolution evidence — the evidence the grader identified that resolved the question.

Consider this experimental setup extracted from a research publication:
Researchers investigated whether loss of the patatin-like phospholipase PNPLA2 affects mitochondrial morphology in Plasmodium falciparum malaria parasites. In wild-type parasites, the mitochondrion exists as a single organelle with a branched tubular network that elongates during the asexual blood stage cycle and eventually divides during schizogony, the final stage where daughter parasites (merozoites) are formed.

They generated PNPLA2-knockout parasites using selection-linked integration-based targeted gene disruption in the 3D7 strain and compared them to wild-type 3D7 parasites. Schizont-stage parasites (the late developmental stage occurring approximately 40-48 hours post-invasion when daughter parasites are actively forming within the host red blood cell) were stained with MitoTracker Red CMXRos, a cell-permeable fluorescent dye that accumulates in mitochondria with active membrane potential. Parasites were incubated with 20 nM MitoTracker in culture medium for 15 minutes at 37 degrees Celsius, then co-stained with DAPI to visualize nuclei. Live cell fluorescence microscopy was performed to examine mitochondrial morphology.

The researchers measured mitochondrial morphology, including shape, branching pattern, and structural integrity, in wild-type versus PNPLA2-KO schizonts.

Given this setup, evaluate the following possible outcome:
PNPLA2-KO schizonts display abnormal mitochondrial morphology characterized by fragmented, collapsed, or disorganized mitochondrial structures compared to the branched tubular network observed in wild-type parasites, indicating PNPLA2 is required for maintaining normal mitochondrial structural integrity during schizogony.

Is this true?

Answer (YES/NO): NO